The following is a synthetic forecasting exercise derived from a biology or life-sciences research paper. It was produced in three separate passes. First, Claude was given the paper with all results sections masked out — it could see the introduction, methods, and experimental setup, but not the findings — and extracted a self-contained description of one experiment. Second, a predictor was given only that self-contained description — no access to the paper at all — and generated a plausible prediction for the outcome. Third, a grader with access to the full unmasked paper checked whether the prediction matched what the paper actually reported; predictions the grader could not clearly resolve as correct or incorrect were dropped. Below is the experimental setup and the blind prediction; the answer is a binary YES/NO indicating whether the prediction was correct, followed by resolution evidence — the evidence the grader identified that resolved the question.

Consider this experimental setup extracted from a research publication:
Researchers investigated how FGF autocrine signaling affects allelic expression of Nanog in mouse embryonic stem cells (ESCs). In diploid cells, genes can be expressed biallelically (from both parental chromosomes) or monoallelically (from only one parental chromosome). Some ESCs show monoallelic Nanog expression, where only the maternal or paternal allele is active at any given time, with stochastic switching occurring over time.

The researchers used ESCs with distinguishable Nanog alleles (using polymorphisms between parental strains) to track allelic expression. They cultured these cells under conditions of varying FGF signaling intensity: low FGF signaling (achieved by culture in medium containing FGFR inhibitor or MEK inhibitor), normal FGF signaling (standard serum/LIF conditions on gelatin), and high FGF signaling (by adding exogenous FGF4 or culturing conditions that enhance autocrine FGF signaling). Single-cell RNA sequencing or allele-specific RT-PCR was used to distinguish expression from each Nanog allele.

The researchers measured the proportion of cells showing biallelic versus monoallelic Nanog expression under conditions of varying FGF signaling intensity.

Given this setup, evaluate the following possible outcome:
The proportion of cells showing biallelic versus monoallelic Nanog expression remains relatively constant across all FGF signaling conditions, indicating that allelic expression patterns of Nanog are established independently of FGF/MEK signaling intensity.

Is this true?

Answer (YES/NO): NO